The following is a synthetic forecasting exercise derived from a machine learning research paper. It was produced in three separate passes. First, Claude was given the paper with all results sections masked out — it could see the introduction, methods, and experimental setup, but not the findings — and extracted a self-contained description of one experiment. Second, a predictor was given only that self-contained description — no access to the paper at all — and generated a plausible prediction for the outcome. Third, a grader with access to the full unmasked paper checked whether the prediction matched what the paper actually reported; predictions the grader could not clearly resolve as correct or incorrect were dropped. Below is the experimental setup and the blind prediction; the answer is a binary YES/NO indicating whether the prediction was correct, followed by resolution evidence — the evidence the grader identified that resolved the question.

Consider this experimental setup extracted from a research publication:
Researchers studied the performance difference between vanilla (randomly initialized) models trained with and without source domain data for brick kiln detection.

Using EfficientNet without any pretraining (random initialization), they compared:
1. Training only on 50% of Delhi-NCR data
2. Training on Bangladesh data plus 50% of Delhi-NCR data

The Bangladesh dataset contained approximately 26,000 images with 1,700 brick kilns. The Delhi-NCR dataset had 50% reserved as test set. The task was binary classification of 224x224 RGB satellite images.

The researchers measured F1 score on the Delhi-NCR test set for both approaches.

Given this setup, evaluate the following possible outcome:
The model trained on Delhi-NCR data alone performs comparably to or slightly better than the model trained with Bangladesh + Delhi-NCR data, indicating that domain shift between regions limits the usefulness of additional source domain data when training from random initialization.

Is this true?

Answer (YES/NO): YES